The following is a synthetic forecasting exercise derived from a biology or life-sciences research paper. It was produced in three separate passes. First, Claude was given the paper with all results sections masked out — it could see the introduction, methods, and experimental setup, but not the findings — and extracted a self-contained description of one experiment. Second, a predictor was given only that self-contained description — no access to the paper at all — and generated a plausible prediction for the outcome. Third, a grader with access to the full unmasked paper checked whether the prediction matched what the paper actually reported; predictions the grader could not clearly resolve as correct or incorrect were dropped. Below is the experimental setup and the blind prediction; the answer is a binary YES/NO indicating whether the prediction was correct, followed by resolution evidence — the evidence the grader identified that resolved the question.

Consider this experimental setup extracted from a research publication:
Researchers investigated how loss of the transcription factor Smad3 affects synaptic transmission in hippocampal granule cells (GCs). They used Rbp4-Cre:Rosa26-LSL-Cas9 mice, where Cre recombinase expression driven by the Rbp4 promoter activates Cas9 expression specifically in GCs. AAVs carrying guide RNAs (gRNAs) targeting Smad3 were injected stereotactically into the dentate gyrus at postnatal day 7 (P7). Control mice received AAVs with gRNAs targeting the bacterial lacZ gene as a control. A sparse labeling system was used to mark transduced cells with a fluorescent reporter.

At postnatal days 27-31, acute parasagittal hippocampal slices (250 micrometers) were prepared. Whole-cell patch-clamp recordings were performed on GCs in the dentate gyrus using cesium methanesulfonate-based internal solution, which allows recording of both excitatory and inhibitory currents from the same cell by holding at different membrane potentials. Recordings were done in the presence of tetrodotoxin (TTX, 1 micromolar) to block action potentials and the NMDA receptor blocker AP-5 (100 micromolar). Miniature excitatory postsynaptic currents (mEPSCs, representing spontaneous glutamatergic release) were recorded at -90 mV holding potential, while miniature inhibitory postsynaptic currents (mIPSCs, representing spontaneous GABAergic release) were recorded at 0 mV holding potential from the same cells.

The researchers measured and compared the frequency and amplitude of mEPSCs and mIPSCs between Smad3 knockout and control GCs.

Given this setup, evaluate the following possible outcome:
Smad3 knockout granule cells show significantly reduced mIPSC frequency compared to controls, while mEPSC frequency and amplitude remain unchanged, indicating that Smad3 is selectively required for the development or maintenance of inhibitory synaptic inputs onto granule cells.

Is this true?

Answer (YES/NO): NO